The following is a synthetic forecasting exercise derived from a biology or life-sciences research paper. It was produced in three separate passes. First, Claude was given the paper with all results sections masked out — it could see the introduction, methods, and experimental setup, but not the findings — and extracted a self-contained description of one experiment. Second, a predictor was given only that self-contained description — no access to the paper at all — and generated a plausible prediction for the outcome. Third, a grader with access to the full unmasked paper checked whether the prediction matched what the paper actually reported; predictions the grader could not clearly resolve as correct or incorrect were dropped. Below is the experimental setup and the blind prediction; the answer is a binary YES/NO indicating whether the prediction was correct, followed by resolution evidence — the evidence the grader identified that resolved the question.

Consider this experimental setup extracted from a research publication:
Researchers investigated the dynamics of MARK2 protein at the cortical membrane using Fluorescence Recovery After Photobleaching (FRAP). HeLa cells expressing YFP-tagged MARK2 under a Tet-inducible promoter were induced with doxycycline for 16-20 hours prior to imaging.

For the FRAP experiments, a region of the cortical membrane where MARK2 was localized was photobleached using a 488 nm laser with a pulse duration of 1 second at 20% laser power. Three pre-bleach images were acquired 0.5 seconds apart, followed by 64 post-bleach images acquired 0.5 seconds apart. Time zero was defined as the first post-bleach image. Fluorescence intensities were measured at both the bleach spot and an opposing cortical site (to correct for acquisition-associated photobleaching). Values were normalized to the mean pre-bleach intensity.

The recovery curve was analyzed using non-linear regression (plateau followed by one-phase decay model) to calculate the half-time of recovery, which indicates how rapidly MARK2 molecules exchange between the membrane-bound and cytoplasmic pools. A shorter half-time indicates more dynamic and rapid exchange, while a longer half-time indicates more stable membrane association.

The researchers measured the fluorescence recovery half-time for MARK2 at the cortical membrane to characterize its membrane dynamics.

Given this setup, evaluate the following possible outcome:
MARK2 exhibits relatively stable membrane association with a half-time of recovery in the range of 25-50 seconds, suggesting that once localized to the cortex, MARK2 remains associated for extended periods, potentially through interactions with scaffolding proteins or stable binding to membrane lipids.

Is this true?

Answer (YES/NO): NO